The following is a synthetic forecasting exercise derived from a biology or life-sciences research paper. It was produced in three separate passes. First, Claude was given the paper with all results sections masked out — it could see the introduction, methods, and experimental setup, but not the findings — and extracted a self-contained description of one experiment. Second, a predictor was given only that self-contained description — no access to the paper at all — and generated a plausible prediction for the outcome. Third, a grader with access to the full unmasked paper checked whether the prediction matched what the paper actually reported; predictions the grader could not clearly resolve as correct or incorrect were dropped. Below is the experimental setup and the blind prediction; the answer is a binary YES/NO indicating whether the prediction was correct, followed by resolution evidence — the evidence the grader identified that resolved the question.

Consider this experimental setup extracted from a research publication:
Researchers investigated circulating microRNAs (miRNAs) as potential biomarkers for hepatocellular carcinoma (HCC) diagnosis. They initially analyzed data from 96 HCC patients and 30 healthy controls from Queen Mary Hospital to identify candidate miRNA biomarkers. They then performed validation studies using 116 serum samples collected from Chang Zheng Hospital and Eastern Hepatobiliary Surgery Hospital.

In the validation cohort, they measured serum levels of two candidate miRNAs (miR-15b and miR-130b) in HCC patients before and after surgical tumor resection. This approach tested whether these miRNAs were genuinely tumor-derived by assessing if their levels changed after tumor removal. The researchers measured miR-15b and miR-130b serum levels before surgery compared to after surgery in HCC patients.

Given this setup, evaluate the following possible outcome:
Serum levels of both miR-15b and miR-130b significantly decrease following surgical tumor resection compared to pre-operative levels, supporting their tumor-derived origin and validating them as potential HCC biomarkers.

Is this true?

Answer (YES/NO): YES